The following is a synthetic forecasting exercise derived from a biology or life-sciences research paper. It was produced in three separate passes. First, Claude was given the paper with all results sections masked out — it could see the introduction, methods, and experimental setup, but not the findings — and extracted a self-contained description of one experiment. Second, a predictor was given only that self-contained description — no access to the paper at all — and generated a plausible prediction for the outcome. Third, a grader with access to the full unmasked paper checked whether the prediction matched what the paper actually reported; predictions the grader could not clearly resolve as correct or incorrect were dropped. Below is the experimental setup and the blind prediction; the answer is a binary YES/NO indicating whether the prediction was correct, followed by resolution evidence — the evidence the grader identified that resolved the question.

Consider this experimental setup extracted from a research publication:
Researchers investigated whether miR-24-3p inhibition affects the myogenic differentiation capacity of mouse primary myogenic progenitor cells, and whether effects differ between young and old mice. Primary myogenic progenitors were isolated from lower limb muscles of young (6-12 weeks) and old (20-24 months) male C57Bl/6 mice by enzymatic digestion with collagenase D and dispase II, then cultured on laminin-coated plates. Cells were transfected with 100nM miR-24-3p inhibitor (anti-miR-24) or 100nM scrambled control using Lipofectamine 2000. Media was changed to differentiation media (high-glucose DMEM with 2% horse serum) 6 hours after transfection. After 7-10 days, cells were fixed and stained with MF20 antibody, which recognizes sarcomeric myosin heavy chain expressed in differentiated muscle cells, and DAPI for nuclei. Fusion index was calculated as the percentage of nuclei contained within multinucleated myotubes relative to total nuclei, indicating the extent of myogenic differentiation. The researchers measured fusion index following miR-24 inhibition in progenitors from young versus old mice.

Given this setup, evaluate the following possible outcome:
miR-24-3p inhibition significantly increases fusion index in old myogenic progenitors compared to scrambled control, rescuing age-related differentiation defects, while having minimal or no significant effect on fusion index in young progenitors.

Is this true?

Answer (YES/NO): NO